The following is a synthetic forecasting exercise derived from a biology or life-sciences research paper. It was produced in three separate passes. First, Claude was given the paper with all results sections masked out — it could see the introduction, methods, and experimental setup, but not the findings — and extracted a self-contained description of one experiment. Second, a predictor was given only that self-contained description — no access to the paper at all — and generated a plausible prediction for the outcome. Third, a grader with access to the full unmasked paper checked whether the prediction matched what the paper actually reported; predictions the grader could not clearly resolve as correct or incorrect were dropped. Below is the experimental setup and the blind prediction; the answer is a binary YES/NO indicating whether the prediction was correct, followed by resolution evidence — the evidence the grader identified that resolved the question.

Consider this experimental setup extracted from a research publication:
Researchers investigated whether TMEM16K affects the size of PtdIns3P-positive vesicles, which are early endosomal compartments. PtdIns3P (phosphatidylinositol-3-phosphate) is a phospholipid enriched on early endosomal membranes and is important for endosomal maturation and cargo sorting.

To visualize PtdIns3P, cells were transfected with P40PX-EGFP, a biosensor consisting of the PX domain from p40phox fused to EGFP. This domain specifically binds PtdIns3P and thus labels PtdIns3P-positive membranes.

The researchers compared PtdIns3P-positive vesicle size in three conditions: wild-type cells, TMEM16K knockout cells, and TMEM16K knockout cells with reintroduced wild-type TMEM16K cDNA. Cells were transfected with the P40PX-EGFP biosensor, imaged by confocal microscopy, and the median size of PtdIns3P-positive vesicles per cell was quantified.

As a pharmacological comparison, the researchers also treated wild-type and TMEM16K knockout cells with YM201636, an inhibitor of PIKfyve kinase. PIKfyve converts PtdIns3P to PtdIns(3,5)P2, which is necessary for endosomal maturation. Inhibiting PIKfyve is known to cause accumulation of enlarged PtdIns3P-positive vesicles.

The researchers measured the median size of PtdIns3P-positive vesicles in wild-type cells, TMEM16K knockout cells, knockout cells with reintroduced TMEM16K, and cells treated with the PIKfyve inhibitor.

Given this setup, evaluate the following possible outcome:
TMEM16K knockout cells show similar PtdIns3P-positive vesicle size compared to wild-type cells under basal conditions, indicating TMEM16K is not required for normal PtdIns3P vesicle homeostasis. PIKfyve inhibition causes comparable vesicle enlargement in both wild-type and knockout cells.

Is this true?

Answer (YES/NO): NO